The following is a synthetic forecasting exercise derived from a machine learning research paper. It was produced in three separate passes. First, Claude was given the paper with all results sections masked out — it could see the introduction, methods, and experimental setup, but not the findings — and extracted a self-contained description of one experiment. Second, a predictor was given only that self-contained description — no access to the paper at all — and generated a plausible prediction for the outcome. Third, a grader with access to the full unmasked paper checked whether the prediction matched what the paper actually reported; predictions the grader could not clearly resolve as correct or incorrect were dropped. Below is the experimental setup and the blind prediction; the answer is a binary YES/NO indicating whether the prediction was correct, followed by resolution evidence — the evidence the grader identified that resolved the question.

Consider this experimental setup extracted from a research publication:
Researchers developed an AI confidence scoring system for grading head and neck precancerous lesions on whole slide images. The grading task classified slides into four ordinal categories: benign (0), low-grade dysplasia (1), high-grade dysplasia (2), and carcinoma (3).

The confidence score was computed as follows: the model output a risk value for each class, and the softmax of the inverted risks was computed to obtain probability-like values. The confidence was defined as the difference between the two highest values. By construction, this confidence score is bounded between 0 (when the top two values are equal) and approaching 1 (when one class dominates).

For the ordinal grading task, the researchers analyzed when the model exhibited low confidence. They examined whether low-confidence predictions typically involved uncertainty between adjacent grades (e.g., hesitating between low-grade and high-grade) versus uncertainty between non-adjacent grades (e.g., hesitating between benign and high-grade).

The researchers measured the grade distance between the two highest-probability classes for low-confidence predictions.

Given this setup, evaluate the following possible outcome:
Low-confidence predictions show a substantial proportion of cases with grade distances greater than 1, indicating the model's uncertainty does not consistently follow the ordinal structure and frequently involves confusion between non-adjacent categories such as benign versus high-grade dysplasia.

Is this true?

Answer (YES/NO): NO